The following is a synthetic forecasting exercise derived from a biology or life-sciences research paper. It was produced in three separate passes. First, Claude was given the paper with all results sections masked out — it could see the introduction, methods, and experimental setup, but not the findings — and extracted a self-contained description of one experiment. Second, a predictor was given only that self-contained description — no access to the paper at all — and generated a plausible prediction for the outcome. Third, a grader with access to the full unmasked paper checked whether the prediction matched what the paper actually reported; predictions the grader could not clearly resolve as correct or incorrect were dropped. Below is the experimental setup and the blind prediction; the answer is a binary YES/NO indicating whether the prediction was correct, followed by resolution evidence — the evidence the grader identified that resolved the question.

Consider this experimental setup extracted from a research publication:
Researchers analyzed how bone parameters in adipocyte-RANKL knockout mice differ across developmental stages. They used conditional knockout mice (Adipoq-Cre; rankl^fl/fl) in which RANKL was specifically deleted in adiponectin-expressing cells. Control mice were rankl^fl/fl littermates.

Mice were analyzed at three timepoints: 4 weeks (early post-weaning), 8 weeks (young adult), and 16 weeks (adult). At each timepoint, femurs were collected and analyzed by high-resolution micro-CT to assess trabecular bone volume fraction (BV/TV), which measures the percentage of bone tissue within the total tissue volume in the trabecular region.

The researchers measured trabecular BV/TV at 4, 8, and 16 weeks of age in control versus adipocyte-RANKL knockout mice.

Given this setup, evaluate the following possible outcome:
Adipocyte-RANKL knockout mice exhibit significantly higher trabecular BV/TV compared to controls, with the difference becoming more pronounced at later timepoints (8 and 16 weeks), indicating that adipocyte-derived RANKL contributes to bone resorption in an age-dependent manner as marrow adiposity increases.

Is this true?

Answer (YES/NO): NO